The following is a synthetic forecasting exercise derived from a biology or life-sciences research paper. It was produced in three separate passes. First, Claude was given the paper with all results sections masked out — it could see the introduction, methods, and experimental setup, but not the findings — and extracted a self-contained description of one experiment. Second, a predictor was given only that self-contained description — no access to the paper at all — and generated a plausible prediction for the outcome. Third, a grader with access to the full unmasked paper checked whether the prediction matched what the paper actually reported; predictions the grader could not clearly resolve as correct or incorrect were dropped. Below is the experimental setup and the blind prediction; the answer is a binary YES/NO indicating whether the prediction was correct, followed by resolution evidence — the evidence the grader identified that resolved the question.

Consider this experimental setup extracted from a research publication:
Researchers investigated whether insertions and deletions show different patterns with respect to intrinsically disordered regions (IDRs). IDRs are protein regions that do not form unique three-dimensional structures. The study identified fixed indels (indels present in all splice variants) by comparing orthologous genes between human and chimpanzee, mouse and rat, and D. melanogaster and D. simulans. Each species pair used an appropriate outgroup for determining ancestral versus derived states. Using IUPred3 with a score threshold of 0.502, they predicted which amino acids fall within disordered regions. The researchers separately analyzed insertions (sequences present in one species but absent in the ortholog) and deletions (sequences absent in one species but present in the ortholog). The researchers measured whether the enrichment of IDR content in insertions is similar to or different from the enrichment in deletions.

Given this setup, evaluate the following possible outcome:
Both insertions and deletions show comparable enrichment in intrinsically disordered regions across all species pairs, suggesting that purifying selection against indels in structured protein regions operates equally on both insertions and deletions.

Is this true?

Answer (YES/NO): YES